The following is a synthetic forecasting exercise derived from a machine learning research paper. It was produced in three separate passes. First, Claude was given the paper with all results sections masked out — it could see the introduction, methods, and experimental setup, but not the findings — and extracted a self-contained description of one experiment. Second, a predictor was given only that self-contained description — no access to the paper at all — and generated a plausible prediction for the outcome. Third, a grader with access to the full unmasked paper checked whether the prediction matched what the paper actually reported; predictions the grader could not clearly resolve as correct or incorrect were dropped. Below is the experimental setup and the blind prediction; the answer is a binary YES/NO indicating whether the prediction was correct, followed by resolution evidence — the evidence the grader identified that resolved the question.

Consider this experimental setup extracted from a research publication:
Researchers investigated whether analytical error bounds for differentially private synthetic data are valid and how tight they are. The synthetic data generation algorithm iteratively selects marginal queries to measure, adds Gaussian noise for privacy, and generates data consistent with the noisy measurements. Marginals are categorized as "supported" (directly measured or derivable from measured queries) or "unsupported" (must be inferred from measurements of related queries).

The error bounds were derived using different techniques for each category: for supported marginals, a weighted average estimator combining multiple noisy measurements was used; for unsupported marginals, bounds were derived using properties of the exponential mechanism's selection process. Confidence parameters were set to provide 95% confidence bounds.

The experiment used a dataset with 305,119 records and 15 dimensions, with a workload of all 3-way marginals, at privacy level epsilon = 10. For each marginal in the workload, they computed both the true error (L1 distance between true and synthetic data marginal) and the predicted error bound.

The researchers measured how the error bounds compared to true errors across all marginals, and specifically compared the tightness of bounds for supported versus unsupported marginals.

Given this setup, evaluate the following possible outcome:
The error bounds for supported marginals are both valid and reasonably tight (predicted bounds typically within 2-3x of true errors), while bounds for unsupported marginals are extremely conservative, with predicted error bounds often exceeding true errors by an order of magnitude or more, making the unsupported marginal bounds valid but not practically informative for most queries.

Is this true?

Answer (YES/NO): NO